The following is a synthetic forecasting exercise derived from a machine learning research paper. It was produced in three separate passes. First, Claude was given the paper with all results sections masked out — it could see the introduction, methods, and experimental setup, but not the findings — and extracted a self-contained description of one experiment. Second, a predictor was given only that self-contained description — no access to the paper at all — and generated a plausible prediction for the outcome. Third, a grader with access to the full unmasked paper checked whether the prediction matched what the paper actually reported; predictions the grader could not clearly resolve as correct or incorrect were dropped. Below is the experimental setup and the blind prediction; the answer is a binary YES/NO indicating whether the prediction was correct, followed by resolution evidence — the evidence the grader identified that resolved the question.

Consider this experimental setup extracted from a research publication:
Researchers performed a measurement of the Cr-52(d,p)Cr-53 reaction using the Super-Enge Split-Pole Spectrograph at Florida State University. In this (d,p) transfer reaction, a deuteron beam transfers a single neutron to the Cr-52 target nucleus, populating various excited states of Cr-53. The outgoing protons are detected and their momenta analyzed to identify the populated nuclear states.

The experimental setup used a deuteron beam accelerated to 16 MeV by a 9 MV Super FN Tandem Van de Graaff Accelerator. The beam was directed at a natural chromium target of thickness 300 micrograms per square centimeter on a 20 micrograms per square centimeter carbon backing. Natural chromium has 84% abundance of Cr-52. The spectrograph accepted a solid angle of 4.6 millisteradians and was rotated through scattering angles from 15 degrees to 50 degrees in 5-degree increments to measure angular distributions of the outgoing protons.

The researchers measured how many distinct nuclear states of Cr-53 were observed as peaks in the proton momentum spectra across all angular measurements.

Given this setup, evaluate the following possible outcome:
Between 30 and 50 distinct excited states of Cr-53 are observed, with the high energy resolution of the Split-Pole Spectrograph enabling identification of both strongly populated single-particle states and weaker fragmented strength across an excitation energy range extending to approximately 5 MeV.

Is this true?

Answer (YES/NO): NO